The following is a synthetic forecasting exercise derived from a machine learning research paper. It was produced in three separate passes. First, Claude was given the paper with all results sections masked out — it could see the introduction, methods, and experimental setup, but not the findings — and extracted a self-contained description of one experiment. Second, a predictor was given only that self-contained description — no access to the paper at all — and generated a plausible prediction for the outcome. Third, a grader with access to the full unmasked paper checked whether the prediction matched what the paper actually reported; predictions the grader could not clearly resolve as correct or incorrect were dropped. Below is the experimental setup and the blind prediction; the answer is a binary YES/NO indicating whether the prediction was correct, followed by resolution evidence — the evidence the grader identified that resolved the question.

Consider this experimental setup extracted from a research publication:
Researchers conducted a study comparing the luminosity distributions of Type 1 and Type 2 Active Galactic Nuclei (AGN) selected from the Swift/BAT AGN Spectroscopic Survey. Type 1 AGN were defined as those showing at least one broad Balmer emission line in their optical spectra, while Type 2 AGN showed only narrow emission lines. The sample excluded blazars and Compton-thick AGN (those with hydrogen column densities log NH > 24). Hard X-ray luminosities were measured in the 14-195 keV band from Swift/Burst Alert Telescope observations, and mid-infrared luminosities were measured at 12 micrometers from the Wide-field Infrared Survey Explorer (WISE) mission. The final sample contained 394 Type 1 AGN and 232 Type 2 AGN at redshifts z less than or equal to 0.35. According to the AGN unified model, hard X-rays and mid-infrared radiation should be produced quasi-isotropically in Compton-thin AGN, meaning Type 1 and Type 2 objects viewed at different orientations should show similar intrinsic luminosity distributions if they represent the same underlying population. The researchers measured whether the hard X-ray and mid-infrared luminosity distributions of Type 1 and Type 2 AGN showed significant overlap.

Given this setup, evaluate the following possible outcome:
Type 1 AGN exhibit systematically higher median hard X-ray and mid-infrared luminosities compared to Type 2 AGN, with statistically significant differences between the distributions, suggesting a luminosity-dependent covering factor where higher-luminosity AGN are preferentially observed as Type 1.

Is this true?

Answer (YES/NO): NO